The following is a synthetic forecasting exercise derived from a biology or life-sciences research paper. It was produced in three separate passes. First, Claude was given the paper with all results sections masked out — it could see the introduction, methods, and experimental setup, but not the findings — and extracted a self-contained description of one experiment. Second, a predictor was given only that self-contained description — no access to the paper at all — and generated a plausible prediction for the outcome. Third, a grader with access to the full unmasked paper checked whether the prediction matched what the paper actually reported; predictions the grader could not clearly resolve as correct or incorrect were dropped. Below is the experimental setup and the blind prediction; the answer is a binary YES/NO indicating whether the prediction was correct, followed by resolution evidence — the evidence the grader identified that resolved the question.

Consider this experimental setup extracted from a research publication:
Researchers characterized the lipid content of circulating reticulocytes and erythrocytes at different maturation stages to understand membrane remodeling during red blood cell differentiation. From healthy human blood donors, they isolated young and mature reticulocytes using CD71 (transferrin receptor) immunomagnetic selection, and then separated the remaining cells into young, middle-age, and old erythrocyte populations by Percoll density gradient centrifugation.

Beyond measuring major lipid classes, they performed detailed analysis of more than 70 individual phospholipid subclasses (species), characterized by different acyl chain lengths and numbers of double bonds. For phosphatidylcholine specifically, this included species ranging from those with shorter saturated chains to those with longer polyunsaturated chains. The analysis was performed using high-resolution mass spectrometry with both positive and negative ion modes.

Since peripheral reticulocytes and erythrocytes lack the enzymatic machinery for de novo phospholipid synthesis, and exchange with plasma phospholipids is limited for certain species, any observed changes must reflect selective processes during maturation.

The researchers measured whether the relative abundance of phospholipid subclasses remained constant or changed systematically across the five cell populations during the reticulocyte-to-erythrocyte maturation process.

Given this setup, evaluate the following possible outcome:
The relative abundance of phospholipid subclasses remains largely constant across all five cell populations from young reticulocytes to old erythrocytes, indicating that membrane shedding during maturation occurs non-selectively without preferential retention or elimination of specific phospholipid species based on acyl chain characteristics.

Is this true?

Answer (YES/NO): NO